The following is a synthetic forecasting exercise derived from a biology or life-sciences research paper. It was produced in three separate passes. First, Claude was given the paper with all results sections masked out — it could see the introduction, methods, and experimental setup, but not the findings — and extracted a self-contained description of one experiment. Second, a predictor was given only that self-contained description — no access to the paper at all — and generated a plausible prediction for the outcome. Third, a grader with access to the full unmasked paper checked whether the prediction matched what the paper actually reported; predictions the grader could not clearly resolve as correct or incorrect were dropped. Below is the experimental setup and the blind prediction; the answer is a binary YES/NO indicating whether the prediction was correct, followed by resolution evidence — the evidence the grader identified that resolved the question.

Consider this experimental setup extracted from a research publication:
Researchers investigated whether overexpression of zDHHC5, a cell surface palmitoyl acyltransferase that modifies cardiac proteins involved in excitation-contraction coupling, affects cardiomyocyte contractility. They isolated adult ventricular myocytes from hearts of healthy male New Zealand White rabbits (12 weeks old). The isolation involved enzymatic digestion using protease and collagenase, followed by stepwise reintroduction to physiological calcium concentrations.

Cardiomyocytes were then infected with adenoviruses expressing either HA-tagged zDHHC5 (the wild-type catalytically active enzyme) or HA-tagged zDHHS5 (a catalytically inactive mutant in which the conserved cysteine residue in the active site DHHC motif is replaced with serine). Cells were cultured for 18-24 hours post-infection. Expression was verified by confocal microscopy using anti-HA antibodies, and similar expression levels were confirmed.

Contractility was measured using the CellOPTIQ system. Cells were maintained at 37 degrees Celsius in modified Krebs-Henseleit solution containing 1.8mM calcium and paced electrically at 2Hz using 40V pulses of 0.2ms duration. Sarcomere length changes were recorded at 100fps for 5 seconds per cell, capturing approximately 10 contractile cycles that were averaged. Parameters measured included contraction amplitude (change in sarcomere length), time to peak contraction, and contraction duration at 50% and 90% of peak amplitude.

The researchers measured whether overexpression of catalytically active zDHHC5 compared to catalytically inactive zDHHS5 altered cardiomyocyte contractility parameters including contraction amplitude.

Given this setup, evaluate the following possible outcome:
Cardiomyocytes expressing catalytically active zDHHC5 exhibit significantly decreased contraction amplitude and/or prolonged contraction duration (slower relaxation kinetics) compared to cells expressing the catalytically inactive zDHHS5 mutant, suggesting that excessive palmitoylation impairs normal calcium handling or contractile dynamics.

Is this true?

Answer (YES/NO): NO